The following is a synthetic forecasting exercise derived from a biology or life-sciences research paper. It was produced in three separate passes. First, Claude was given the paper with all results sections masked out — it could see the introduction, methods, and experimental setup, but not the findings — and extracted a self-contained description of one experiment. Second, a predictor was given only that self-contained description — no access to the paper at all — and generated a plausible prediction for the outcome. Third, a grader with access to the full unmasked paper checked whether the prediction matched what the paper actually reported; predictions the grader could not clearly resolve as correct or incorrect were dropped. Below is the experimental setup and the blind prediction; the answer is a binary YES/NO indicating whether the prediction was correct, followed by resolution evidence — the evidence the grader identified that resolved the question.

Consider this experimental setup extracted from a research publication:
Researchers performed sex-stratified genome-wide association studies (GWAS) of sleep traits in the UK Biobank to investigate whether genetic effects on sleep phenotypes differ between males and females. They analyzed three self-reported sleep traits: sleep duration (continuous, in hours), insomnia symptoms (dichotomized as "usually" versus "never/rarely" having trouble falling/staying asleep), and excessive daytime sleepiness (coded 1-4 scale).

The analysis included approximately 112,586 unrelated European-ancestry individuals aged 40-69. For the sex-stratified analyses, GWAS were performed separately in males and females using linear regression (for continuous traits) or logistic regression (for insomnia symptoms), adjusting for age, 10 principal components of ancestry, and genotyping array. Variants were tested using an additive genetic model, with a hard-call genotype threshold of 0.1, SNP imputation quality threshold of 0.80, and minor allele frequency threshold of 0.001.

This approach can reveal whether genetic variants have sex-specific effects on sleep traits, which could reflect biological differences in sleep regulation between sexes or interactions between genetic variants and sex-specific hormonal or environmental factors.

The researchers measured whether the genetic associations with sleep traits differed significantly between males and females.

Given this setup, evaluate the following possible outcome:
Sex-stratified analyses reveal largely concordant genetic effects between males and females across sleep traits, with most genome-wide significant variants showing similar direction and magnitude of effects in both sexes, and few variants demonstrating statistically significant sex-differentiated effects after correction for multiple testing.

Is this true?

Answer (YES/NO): NO